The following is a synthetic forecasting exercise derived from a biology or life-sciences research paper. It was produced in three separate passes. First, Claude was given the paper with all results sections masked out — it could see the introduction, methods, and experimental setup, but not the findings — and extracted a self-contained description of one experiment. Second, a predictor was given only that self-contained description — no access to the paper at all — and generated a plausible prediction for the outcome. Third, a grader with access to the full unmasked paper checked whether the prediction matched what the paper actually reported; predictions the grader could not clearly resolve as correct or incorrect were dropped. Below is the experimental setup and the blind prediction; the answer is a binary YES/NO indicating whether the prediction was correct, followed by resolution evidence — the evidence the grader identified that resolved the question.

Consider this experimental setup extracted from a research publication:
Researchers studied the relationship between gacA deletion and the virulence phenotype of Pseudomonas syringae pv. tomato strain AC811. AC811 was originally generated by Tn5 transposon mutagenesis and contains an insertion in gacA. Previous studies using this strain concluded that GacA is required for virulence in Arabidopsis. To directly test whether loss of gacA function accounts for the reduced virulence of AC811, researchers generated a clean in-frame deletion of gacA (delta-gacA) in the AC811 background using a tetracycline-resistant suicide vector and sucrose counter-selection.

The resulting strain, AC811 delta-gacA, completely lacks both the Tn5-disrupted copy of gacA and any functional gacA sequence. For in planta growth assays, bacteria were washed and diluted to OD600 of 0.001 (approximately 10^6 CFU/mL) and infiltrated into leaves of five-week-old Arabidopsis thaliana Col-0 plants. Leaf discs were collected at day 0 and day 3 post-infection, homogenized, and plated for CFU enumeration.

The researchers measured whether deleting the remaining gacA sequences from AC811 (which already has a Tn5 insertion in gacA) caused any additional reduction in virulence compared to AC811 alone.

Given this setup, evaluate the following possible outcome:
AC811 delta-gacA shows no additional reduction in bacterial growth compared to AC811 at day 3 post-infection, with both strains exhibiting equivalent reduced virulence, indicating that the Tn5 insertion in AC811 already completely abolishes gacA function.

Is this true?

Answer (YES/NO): NO